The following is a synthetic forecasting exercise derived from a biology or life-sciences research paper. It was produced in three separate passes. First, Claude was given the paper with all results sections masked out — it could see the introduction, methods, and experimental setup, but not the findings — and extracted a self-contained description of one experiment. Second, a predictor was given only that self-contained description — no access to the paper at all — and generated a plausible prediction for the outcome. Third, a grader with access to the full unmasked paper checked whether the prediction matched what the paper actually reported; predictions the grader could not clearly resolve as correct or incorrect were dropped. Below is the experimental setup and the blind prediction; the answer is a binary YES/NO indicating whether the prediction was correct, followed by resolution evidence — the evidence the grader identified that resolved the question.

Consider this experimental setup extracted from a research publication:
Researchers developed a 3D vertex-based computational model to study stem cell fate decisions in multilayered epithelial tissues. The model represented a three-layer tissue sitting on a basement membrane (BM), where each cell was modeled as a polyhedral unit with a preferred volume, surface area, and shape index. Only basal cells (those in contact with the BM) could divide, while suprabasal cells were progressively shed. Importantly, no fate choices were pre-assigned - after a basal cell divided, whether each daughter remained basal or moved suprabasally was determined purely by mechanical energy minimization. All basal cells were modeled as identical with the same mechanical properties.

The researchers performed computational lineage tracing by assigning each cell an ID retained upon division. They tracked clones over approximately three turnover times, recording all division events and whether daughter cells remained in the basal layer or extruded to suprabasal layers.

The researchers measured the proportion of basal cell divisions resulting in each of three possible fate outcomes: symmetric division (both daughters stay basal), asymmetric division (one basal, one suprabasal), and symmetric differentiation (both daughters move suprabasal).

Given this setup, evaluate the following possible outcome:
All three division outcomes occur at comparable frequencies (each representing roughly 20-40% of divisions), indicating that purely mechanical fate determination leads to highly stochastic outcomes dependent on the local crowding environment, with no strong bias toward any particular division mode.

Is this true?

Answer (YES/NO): NO